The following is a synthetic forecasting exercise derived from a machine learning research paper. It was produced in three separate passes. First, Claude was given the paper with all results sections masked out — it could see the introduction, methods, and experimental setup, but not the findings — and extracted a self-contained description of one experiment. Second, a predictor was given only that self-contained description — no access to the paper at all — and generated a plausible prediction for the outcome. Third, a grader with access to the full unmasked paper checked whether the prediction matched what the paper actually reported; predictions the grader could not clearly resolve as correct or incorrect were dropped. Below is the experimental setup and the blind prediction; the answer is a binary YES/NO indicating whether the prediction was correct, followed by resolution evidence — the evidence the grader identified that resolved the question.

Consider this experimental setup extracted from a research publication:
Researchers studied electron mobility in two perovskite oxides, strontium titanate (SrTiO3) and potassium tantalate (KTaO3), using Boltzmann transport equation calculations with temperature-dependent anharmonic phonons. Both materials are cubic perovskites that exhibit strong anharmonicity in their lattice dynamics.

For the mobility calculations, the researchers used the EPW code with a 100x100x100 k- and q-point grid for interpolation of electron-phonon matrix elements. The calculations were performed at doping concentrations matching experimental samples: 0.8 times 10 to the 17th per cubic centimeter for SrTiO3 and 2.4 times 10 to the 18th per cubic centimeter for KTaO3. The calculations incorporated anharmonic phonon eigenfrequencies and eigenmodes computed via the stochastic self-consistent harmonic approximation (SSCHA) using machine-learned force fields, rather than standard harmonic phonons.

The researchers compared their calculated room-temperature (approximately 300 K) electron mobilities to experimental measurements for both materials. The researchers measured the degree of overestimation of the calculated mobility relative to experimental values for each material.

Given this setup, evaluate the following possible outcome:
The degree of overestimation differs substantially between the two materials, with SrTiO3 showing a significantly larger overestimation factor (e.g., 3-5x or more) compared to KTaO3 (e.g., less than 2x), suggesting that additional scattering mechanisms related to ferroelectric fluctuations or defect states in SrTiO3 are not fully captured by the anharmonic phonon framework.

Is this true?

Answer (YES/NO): NO